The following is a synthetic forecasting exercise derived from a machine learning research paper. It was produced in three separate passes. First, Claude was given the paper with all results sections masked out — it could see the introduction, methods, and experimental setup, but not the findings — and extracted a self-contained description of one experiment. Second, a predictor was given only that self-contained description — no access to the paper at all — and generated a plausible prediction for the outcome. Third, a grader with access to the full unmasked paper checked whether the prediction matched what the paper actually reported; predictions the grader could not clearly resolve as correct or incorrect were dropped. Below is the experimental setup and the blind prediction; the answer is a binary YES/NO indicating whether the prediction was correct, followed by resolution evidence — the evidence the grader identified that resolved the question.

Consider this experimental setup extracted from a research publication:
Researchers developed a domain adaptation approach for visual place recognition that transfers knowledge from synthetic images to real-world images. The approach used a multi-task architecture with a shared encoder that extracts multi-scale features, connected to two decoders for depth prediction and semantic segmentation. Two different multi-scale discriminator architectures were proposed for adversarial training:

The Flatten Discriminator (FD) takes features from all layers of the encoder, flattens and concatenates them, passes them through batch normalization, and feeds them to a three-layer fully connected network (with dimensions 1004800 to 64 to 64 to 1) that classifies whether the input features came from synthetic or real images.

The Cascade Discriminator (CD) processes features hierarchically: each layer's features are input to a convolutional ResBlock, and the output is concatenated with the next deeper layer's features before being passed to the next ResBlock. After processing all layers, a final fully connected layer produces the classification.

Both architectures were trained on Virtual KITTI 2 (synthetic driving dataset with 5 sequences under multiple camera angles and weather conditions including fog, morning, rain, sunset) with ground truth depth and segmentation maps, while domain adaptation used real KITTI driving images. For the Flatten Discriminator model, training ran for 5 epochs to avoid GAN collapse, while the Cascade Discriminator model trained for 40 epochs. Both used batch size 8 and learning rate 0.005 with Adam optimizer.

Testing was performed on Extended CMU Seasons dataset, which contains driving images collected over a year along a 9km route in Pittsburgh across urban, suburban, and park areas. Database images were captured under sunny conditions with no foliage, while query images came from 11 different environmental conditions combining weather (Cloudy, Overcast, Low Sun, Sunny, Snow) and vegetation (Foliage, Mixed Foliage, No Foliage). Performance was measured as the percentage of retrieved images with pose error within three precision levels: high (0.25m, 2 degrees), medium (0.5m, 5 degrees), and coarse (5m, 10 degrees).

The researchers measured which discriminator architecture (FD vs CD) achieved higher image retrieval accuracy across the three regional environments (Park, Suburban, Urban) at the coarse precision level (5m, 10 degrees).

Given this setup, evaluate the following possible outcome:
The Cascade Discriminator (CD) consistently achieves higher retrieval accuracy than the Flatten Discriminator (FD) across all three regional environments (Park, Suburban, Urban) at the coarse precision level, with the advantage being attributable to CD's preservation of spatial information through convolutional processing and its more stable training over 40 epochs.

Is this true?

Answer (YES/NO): NO